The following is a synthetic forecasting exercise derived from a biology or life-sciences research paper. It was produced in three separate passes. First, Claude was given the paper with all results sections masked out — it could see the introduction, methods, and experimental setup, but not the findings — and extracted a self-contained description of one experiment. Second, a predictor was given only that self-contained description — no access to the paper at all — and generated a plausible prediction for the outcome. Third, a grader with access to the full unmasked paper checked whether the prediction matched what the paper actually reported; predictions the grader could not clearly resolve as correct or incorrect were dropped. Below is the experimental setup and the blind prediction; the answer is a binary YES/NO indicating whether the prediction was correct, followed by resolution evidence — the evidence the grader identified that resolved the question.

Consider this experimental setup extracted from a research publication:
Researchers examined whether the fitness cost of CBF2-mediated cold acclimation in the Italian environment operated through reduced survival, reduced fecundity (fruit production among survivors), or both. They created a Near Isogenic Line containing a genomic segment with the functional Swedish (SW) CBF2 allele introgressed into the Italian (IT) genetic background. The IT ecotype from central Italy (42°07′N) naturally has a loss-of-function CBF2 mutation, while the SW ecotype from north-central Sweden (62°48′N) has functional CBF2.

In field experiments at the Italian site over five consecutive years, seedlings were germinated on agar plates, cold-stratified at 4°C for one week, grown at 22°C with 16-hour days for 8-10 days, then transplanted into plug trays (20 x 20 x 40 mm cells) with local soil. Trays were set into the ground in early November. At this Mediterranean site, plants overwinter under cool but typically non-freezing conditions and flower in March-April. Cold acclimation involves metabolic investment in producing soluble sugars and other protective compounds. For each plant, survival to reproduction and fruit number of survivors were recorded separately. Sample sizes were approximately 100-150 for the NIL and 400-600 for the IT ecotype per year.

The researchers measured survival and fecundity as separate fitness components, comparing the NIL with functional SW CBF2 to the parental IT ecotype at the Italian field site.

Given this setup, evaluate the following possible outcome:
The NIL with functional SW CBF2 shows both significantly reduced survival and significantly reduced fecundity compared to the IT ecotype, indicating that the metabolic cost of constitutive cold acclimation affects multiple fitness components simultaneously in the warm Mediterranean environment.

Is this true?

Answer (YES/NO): NO